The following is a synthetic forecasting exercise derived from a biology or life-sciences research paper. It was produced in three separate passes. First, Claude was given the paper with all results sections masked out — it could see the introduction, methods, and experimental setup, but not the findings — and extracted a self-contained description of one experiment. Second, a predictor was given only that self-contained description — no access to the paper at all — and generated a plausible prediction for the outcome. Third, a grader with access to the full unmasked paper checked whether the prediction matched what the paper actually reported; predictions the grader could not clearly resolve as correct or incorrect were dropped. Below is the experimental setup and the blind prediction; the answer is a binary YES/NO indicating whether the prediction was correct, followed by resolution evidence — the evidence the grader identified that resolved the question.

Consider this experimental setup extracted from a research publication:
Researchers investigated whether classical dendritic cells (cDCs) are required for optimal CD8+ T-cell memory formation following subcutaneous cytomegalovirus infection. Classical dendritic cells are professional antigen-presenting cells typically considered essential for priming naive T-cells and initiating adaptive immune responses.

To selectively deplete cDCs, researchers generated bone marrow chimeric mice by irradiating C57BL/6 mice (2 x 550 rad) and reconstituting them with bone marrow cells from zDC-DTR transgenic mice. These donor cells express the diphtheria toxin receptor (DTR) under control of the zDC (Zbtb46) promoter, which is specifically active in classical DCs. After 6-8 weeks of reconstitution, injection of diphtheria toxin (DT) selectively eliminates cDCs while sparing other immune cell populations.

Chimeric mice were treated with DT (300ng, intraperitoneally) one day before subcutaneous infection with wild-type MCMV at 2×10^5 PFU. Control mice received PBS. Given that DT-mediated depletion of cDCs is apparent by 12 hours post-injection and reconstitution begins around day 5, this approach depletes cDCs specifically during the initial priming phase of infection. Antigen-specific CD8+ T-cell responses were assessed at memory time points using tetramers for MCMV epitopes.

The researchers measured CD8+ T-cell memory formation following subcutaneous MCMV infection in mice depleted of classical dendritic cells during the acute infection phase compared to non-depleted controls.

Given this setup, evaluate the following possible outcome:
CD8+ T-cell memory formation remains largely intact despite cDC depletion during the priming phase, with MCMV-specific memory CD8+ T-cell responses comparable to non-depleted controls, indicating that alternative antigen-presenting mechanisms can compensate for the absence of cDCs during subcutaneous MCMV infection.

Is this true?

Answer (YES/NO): YES